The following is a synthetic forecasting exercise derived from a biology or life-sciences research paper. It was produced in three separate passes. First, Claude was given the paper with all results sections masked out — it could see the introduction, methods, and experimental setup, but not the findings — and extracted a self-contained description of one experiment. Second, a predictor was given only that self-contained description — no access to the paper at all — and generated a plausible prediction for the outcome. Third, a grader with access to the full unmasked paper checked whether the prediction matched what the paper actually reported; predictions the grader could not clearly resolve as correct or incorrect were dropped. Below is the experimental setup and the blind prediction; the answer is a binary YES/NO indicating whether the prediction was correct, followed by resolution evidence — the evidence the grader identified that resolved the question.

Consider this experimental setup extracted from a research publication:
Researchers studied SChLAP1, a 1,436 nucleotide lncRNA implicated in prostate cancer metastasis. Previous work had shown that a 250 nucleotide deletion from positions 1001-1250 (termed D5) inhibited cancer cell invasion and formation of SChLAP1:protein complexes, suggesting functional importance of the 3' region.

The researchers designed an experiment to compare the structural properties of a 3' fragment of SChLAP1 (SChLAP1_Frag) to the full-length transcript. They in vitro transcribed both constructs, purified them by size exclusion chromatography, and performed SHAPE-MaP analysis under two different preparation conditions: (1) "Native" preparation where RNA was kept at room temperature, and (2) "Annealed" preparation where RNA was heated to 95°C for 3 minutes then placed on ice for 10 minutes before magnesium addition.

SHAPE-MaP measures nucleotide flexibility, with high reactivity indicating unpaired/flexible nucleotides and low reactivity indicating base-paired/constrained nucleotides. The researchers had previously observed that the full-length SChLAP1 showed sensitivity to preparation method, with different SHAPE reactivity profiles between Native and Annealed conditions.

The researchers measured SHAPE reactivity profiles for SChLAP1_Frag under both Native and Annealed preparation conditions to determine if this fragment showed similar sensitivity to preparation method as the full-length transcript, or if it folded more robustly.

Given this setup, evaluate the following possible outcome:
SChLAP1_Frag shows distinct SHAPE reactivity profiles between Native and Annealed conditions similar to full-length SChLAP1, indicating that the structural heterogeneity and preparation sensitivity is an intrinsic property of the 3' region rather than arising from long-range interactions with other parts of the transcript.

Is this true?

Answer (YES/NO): NO